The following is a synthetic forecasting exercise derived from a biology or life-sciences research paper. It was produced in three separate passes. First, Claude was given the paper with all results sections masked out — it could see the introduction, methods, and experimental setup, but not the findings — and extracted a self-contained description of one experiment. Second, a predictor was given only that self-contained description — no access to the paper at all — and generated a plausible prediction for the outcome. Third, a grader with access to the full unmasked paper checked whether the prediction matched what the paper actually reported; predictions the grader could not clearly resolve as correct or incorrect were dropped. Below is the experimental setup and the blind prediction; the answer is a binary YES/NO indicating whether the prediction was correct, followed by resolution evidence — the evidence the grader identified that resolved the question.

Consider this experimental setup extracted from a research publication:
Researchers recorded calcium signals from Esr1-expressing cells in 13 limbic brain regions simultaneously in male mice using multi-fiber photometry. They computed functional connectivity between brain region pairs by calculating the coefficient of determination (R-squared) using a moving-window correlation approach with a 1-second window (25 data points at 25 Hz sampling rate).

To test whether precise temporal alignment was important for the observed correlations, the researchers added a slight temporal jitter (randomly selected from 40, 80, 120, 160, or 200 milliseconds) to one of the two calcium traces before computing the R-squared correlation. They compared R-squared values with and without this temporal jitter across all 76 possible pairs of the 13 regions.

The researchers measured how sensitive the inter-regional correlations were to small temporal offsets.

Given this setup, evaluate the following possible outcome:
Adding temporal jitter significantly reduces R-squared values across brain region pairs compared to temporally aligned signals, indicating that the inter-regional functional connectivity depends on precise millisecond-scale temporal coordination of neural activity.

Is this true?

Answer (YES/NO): YES